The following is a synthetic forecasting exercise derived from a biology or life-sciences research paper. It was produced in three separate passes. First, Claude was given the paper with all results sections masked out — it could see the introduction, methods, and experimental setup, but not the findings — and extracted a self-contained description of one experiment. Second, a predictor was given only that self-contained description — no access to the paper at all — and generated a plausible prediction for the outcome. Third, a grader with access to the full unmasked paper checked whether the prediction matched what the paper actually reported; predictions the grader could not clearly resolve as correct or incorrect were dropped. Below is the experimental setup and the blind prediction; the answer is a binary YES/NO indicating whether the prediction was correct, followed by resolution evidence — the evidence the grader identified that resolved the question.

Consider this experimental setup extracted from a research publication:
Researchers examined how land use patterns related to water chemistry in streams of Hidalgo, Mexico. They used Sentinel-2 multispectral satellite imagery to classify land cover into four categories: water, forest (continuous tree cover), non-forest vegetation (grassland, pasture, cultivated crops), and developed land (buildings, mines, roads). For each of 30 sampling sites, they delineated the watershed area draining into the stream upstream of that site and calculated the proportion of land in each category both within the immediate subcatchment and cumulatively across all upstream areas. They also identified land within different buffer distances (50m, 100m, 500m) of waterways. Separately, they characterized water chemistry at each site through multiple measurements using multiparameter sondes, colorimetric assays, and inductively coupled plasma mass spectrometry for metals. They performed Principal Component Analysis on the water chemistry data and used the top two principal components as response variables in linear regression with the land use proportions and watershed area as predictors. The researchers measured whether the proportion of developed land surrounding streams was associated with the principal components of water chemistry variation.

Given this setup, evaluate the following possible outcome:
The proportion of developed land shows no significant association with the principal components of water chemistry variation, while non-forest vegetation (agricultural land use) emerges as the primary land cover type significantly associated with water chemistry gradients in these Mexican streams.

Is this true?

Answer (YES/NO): NO